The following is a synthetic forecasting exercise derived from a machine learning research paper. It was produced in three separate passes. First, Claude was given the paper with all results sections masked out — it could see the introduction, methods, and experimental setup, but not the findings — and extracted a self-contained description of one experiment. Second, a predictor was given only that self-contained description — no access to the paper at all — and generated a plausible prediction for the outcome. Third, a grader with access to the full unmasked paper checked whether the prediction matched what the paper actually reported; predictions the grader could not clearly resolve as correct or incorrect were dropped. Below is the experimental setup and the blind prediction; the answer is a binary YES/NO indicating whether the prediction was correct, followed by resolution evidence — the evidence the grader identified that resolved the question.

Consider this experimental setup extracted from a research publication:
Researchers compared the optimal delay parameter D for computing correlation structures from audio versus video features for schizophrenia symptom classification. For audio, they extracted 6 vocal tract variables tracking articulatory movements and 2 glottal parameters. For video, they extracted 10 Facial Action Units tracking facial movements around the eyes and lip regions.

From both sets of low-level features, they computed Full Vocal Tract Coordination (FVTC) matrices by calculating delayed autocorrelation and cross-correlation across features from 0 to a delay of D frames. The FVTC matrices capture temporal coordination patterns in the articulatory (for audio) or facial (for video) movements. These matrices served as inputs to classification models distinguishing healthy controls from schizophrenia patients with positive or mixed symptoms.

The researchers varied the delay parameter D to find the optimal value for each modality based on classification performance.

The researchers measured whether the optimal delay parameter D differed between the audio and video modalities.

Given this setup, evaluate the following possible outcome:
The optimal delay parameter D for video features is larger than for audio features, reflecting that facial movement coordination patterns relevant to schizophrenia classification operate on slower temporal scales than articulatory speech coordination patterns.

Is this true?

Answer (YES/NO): NO